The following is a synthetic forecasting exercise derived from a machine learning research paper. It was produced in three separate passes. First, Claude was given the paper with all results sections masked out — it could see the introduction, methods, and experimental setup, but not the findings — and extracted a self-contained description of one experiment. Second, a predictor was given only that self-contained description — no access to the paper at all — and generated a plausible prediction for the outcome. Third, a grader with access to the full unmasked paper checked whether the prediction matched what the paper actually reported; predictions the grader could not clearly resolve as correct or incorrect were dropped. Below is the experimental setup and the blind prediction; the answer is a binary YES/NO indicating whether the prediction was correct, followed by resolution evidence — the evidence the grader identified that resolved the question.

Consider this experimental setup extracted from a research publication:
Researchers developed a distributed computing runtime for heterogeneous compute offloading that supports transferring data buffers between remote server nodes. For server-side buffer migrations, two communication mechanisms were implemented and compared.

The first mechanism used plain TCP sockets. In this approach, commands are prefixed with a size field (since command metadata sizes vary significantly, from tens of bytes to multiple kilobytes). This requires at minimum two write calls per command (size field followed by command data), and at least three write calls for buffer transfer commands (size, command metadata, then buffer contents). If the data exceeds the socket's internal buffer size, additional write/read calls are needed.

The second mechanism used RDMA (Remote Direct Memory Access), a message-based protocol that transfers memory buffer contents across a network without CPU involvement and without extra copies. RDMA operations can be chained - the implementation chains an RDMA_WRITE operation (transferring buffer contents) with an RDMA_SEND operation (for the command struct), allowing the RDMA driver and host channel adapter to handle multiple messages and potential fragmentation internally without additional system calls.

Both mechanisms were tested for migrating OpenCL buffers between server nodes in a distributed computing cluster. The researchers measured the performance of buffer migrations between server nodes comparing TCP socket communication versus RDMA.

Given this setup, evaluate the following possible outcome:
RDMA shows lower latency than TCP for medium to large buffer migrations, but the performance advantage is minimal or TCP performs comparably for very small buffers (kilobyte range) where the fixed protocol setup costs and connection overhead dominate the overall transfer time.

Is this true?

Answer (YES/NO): NO